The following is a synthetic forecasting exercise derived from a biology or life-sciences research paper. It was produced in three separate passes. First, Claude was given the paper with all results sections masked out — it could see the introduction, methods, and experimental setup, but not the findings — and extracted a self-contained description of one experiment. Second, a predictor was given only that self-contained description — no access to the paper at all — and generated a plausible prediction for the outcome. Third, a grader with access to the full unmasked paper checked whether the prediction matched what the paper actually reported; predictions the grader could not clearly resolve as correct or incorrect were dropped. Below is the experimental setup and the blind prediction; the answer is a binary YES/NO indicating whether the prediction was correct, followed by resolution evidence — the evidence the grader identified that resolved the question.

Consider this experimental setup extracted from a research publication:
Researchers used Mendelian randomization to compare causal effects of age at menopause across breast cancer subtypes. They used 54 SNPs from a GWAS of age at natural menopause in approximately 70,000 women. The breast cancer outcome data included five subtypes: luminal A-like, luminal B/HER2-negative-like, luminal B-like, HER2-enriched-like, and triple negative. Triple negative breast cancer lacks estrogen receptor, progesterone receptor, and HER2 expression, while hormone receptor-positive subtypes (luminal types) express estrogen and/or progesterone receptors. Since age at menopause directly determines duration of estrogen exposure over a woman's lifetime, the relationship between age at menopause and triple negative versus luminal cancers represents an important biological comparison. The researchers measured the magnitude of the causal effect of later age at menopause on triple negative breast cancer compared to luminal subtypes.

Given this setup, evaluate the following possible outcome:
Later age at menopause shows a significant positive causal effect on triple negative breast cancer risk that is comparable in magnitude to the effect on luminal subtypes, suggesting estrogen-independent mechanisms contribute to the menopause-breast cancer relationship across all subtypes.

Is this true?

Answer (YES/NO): NO